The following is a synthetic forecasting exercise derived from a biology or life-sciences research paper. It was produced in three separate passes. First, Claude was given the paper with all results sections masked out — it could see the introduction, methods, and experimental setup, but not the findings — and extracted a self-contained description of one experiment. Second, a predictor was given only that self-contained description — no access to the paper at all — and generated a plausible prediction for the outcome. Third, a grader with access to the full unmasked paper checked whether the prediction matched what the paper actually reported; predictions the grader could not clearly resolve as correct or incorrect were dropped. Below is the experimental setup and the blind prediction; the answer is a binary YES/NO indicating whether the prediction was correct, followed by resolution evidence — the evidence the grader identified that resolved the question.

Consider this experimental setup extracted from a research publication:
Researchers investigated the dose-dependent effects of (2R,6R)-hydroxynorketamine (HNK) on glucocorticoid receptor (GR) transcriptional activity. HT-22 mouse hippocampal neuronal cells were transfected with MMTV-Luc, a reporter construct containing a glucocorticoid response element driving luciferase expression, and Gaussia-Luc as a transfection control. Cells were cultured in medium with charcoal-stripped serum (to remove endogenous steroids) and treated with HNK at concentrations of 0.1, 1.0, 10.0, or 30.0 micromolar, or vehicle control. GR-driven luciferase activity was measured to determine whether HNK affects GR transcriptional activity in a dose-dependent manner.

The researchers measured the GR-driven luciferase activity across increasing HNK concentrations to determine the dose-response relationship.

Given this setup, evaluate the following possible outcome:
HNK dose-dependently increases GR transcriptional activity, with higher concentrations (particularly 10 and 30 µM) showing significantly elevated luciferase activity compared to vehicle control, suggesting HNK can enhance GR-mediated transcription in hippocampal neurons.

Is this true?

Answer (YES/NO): NO